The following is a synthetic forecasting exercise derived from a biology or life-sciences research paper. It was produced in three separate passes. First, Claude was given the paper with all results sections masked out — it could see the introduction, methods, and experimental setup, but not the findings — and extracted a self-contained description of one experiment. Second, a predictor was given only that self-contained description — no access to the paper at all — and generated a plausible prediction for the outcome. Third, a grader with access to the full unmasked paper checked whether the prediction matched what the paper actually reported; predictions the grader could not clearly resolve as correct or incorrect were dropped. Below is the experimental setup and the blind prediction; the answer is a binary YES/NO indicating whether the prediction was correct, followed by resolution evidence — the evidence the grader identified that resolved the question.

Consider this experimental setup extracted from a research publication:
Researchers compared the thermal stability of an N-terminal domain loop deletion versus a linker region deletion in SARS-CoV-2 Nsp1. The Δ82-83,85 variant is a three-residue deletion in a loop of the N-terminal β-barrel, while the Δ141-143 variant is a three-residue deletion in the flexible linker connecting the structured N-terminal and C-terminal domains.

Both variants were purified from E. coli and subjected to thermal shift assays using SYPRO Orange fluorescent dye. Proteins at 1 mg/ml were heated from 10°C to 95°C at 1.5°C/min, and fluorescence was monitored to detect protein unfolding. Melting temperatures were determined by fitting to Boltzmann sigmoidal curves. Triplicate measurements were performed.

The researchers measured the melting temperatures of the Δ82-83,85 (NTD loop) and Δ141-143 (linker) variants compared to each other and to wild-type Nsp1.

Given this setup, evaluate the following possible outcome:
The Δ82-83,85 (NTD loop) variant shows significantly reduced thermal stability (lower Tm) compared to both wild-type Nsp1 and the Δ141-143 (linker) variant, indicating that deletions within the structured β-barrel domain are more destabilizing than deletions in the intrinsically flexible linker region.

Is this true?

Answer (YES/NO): NO